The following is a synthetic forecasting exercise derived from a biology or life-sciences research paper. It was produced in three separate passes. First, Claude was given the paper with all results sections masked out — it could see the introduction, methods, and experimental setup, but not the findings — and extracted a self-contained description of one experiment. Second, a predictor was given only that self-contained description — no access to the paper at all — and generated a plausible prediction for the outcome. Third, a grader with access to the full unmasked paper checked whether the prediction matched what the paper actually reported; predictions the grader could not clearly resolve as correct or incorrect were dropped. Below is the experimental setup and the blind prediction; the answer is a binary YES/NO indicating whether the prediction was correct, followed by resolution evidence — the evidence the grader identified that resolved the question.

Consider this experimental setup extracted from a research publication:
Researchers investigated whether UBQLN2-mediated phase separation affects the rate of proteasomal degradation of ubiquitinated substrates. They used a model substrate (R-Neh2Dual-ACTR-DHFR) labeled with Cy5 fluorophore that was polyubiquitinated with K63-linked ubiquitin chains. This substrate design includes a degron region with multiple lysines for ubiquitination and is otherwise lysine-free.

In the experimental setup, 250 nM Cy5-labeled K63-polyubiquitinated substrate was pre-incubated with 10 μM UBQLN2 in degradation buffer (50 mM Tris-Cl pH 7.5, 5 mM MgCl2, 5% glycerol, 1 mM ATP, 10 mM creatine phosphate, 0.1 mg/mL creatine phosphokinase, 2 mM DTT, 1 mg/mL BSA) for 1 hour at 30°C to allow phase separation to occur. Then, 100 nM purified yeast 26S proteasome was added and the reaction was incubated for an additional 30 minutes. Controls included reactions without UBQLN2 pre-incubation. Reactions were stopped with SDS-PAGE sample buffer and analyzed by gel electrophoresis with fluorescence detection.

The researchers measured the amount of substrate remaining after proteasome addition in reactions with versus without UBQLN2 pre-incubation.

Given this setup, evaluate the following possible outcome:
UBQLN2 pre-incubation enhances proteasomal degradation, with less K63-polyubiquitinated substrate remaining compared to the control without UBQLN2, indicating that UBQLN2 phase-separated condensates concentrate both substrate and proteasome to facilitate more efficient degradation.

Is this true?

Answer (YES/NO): NO